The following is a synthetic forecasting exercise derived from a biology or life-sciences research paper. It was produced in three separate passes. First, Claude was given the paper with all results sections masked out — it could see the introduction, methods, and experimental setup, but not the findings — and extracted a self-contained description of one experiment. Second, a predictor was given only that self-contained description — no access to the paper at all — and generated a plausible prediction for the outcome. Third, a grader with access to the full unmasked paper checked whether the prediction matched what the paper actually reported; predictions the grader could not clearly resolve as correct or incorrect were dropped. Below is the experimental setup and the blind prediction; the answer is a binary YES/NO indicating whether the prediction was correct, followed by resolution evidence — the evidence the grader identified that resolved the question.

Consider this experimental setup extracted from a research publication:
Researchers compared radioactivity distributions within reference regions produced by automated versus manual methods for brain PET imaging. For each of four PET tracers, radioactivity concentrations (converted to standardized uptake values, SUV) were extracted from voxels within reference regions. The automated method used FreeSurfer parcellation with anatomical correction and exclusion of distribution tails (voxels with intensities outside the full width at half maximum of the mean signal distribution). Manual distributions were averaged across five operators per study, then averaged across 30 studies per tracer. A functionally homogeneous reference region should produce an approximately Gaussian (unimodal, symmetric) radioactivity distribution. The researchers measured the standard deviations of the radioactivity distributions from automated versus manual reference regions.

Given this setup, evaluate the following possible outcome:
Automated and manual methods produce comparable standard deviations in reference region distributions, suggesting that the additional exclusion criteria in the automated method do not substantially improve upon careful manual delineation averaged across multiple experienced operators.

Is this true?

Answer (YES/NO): NO